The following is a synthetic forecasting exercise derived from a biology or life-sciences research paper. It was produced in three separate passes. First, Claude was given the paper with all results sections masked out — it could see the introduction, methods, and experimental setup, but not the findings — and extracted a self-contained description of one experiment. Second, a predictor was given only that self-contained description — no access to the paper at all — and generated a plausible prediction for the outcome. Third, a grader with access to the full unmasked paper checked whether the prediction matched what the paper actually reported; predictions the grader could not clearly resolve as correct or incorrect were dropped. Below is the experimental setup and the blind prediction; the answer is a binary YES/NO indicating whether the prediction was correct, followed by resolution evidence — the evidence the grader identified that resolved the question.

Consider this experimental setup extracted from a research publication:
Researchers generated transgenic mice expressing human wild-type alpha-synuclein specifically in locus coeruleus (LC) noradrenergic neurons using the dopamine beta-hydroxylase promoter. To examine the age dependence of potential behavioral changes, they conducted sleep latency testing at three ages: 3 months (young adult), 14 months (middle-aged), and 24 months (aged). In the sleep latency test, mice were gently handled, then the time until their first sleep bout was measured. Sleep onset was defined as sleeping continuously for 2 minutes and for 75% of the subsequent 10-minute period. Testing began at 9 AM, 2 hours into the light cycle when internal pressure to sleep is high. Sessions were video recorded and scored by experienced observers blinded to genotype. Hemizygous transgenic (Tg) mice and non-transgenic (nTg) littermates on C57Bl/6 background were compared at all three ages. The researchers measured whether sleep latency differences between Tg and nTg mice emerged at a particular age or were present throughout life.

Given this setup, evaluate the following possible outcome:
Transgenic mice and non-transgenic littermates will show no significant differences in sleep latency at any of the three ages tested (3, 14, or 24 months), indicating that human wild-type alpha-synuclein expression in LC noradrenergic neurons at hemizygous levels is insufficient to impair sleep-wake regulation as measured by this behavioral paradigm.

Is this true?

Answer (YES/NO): NO